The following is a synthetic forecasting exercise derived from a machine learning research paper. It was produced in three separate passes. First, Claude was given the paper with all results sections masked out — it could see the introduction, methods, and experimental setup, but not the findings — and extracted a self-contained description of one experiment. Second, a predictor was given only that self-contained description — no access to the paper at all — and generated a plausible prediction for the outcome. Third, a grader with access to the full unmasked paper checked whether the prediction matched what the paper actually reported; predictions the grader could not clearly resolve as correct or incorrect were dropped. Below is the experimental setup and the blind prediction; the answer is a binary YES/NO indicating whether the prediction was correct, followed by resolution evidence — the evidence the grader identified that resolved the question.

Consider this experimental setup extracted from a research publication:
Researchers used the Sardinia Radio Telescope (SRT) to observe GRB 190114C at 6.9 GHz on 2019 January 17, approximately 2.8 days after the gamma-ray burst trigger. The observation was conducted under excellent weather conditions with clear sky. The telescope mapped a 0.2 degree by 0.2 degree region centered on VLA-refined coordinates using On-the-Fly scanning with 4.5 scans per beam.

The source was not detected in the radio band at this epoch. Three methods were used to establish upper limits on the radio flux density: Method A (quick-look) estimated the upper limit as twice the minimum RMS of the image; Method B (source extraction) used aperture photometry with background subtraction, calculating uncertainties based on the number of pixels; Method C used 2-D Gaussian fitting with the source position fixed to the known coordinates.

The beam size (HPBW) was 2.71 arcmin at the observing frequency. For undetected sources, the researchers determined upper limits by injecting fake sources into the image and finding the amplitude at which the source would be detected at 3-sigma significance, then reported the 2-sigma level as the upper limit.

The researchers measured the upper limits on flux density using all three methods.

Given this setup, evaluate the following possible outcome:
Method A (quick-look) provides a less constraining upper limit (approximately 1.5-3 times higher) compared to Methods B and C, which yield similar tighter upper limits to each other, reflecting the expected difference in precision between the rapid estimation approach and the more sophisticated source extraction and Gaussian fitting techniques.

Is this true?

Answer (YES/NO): NO